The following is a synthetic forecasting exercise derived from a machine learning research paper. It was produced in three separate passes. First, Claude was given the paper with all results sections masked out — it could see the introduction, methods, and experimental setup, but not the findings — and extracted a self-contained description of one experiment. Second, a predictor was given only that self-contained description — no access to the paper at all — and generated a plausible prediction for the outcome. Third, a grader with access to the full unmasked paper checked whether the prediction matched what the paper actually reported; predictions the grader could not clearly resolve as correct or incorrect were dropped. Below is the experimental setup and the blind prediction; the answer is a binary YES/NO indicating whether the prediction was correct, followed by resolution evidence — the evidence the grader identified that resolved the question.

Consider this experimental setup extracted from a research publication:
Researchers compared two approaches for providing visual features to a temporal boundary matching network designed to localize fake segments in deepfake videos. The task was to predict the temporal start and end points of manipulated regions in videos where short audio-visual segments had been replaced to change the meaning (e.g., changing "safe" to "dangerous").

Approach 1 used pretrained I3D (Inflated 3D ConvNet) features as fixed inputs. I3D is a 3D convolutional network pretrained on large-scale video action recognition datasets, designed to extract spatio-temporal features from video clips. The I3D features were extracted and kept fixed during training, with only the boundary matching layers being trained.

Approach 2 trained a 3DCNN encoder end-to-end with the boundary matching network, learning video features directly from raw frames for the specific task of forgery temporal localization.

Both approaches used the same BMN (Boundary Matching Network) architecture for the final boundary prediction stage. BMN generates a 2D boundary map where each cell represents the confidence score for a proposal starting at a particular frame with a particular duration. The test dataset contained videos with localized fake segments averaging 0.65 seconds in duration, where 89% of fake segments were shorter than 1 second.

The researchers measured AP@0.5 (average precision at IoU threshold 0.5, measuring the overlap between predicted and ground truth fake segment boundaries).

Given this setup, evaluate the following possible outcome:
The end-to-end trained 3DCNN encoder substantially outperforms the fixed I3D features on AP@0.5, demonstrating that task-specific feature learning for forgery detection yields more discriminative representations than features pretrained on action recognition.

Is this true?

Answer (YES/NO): YES